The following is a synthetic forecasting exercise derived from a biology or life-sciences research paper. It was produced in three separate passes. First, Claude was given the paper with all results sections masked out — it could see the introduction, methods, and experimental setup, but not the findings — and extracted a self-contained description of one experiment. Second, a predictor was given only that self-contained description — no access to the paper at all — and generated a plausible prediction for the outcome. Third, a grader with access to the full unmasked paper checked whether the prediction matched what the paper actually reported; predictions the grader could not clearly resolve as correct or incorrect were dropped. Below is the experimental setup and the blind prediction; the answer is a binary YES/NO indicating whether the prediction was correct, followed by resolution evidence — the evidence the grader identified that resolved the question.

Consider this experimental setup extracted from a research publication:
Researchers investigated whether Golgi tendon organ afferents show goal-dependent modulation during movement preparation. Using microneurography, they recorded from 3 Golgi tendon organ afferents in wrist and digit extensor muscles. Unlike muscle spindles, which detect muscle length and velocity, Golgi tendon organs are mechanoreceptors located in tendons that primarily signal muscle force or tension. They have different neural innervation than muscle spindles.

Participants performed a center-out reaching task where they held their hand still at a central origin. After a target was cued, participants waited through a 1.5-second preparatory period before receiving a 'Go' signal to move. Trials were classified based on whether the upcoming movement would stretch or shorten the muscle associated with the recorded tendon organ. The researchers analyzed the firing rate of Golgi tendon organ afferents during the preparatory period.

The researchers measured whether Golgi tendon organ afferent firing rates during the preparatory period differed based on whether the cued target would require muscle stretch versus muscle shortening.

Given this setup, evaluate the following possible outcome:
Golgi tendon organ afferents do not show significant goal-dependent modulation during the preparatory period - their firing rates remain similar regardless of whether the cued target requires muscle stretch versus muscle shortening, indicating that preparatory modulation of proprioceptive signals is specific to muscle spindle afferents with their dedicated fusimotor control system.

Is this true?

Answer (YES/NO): NO